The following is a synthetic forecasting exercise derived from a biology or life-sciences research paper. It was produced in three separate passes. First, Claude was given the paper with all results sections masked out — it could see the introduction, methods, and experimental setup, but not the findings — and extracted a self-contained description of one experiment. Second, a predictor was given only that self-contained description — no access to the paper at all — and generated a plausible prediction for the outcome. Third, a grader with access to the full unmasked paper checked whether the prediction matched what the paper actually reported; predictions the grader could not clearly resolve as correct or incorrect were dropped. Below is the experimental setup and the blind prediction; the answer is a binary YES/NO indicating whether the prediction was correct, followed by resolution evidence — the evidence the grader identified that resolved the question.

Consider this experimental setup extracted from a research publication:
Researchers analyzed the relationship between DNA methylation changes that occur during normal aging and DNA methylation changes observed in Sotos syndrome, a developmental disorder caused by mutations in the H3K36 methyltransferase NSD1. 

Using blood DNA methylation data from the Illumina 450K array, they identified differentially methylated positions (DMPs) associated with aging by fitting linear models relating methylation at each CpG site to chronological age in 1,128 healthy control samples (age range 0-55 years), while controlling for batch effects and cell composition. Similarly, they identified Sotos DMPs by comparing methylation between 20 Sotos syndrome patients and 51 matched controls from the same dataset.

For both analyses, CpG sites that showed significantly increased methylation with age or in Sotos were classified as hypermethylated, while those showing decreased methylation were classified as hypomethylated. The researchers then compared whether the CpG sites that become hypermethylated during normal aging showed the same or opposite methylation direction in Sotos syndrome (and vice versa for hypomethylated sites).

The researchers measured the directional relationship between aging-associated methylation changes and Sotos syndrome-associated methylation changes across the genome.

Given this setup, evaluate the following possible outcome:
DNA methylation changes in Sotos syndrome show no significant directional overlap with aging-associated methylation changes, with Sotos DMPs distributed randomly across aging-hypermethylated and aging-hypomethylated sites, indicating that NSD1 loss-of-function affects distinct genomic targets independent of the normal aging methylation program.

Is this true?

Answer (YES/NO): NO